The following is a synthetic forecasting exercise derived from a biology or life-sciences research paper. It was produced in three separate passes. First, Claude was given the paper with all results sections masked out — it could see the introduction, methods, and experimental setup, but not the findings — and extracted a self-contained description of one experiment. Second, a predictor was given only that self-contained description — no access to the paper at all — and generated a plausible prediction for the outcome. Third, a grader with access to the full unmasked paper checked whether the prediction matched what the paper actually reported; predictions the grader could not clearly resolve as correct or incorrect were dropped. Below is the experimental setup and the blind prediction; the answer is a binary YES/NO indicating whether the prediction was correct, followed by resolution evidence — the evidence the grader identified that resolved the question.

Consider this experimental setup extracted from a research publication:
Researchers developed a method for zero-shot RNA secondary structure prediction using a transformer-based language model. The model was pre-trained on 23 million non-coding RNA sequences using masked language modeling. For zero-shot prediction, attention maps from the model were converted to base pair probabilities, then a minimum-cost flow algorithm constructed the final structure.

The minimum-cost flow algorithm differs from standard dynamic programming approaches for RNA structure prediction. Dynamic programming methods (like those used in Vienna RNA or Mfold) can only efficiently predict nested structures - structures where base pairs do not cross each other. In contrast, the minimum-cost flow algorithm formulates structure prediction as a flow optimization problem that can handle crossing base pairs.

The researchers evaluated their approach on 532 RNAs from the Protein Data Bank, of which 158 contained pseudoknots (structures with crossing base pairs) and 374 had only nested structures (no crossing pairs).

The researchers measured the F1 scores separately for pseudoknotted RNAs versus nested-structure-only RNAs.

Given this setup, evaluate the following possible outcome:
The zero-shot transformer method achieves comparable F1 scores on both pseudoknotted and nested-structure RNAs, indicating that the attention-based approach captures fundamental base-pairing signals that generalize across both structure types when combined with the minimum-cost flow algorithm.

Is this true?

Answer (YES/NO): NO